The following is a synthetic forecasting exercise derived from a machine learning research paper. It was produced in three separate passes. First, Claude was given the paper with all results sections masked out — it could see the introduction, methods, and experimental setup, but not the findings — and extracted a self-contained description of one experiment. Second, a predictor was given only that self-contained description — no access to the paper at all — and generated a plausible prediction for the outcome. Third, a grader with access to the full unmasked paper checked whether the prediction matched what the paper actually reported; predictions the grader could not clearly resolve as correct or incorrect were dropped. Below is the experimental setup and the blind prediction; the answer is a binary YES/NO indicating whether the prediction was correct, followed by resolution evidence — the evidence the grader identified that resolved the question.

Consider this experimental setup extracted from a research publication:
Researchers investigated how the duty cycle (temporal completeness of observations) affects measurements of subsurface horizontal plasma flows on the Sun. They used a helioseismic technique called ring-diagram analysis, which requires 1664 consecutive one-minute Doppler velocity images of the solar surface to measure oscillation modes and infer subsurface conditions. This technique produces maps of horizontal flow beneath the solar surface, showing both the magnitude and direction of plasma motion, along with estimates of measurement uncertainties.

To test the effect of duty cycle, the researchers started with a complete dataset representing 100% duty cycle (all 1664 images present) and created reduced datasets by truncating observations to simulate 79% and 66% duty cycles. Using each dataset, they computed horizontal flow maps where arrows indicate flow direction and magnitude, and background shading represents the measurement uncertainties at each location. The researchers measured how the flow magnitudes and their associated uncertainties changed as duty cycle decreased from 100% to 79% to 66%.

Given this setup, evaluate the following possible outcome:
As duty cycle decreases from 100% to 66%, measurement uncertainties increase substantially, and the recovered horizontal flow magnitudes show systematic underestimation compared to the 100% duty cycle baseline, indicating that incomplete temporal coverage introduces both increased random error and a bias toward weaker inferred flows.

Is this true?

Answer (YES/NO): NO